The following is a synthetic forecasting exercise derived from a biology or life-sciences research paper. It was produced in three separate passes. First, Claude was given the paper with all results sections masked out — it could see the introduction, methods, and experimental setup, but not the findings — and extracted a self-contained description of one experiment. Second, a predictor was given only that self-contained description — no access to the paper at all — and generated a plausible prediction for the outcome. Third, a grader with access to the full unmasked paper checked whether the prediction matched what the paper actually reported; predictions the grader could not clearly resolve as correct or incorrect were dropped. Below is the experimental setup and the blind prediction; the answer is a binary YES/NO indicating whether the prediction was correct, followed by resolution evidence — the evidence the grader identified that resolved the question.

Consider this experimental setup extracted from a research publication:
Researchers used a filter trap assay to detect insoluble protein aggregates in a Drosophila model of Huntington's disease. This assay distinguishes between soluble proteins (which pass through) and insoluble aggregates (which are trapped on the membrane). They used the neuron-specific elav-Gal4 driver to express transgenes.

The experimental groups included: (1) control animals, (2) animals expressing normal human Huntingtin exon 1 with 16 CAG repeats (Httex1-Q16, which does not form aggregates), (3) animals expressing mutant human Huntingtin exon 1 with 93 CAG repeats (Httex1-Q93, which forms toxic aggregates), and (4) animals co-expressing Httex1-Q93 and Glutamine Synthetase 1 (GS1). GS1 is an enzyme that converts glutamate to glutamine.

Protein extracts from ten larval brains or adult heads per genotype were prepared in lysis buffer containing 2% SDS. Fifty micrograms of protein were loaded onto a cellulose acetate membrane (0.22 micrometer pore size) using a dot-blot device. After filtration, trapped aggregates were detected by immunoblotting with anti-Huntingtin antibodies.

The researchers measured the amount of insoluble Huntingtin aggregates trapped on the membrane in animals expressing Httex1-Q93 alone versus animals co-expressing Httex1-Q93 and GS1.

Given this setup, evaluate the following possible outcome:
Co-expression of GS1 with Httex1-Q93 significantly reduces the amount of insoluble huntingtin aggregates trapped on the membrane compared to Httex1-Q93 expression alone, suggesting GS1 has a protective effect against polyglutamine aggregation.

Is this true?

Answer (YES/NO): YES